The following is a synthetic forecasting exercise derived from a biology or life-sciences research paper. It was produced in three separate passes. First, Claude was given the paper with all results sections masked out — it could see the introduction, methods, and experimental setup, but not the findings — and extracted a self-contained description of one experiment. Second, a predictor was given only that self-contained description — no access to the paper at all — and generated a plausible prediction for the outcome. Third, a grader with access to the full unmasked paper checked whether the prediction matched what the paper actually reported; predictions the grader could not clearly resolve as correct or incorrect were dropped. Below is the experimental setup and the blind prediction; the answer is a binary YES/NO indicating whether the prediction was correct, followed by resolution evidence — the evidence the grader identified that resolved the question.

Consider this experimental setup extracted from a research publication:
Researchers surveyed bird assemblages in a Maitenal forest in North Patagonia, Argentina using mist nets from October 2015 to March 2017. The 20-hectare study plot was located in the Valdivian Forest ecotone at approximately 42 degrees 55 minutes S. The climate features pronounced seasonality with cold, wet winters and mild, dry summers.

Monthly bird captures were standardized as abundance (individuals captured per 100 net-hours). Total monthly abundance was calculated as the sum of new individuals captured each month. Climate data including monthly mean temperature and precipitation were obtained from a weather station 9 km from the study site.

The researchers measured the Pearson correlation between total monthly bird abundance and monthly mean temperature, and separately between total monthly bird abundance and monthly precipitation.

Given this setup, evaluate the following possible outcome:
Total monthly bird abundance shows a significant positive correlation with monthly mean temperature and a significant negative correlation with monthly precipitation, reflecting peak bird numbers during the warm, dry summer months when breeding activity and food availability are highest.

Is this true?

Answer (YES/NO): NO